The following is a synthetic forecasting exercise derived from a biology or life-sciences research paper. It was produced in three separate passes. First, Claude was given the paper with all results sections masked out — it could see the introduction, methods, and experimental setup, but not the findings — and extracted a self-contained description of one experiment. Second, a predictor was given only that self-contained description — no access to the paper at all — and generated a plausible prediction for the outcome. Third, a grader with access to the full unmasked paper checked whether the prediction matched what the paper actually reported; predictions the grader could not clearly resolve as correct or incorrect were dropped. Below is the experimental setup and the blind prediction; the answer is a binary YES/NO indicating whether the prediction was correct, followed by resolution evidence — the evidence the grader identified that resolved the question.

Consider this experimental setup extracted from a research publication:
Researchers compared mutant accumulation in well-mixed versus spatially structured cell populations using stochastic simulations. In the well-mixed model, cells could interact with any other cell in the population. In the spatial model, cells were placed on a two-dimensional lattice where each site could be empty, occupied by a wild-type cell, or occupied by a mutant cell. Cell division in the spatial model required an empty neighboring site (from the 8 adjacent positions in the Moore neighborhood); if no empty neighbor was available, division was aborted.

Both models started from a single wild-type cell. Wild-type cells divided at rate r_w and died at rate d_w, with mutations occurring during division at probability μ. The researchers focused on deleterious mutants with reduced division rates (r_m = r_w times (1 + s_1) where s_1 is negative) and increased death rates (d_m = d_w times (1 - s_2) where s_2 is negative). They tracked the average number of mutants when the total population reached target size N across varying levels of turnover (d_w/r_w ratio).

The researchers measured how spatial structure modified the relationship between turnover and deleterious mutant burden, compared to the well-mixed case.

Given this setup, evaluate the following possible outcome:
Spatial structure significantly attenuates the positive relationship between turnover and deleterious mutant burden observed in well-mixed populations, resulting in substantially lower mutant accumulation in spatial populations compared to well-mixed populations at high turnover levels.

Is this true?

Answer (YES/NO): NO